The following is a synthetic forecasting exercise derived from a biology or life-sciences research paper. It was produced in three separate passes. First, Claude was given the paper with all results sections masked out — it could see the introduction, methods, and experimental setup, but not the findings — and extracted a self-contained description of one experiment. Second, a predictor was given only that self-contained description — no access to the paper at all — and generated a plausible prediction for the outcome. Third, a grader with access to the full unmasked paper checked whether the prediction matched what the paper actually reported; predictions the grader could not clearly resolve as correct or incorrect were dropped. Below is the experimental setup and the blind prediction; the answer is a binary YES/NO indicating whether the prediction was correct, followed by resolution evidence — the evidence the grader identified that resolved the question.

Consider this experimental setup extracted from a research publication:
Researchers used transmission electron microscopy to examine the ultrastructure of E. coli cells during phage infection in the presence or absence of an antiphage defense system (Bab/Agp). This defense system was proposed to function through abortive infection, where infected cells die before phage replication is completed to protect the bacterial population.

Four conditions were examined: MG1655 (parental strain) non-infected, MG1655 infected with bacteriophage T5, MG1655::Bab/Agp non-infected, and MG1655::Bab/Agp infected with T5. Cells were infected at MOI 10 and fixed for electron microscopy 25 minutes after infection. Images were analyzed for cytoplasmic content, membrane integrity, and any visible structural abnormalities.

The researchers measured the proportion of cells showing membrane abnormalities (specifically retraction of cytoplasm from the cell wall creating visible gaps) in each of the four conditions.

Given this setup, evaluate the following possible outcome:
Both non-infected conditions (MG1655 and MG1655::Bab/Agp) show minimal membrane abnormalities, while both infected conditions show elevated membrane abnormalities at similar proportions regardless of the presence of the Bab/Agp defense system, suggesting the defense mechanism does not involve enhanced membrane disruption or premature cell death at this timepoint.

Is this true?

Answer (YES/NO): NO